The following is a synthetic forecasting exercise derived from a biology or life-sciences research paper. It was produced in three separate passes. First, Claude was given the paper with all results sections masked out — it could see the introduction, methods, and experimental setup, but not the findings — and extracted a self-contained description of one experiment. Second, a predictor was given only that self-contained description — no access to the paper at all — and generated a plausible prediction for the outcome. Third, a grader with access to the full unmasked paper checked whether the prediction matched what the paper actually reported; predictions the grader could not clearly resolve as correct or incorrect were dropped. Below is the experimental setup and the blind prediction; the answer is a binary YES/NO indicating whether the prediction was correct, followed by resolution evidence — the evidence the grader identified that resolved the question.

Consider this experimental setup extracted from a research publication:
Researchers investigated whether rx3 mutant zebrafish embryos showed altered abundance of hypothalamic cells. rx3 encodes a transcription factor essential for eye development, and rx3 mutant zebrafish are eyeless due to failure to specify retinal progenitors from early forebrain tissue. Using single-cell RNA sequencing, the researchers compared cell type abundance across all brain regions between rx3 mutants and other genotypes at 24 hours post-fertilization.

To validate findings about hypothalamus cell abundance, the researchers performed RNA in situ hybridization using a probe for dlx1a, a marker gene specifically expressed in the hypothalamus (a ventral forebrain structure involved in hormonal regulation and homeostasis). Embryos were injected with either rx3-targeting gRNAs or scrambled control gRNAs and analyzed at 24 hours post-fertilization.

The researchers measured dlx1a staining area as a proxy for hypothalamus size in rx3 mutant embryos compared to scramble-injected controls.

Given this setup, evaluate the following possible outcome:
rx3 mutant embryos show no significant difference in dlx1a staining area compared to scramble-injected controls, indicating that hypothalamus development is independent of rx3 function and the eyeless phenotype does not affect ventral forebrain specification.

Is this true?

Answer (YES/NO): NO